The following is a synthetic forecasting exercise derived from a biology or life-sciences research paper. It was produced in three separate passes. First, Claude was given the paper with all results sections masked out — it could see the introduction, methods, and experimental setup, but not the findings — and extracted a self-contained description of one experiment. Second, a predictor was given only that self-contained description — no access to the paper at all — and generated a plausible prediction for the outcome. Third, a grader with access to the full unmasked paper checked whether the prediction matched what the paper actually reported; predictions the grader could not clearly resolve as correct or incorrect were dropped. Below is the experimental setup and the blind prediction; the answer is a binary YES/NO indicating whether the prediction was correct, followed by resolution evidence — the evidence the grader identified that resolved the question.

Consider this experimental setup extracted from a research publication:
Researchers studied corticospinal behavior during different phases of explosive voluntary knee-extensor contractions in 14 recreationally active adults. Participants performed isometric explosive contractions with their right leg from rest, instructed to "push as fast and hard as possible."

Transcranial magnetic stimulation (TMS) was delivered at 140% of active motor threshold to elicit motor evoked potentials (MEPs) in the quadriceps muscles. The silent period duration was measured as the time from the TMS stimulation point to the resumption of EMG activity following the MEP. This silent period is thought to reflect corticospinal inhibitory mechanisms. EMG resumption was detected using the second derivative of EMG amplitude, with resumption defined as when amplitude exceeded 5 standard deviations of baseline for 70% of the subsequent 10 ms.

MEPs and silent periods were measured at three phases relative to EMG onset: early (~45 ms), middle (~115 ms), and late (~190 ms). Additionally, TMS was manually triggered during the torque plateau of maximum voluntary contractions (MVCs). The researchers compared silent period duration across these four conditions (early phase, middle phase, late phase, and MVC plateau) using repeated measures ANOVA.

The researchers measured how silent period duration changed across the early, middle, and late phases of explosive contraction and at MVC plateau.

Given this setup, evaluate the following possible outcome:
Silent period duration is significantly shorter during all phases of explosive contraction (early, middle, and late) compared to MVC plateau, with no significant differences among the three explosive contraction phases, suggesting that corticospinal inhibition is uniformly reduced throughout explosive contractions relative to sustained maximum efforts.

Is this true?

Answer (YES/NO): NO